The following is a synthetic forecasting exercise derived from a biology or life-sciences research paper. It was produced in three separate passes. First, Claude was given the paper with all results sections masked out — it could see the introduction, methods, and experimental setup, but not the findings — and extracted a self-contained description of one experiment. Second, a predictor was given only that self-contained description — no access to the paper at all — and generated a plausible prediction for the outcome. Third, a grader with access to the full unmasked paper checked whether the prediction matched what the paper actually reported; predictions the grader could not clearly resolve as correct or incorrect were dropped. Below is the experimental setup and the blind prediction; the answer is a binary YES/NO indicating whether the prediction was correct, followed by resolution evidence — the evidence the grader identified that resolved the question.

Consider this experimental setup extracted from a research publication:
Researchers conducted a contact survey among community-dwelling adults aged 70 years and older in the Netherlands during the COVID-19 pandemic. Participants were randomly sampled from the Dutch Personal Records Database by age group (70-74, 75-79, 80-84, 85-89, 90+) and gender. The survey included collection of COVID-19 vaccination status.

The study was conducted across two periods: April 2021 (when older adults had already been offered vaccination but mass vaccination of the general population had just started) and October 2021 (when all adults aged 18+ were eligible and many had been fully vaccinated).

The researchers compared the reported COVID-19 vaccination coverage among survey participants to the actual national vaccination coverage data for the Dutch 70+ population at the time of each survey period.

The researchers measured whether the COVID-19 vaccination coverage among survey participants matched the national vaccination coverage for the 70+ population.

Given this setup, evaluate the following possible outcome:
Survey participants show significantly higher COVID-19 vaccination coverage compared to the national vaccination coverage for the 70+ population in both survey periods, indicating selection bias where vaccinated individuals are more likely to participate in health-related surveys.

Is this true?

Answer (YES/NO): NO